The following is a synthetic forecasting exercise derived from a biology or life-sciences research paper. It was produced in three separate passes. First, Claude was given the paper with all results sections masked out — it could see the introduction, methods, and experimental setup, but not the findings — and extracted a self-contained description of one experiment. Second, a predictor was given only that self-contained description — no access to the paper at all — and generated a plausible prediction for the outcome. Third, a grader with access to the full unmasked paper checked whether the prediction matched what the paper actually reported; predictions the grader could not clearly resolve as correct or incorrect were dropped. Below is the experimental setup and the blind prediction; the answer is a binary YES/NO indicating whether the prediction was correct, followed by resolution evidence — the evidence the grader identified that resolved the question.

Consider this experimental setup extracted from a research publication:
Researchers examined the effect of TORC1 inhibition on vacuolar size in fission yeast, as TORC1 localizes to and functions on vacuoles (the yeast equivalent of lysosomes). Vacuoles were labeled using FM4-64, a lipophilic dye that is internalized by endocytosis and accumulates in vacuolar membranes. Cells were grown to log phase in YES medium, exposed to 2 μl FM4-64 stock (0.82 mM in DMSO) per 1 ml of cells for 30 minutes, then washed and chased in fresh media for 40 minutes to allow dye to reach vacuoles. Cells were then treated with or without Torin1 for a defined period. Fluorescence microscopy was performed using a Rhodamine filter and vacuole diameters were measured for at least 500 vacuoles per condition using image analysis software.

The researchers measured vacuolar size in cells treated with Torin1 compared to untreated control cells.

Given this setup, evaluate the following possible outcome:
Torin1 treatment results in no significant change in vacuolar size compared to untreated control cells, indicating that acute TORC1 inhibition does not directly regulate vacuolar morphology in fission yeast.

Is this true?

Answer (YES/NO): NO